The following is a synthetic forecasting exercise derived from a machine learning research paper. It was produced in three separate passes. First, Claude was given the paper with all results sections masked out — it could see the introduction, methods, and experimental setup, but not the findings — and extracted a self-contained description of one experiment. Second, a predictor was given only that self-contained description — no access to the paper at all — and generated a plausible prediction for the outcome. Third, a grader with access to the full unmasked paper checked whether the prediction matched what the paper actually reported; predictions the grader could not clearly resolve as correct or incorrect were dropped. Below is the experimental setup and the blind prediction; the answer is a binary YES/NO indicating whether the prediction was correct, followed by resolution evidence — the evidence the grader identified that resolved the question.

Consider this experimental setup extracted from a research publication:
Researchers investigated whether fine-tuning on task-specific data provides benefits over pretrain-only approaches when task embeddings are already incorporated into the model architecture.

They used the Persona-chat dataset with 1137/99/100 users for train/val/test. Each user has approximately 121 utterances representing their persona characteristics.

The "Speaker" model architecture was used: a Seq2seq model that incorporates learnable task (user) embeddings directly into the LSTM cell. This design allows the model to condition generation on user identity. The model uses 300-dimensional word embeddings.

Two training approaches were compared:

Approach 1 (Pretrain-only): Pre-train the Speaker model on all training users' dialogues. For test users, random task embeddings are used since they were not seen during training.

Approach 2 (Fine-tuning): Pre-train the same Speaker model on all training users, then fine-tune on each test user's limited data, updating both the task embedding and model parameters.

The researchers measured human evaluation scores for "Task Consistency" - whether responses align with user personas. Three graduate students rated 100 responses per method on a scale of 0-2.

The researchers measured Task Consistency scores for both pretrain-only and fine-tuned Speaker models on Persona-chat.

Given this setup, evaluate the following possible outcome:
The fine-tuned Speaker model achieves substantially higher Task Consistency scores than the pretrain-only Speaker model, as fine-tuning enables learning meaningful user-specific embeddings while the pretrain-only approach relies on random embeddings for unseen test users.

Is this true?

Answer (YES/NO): YES